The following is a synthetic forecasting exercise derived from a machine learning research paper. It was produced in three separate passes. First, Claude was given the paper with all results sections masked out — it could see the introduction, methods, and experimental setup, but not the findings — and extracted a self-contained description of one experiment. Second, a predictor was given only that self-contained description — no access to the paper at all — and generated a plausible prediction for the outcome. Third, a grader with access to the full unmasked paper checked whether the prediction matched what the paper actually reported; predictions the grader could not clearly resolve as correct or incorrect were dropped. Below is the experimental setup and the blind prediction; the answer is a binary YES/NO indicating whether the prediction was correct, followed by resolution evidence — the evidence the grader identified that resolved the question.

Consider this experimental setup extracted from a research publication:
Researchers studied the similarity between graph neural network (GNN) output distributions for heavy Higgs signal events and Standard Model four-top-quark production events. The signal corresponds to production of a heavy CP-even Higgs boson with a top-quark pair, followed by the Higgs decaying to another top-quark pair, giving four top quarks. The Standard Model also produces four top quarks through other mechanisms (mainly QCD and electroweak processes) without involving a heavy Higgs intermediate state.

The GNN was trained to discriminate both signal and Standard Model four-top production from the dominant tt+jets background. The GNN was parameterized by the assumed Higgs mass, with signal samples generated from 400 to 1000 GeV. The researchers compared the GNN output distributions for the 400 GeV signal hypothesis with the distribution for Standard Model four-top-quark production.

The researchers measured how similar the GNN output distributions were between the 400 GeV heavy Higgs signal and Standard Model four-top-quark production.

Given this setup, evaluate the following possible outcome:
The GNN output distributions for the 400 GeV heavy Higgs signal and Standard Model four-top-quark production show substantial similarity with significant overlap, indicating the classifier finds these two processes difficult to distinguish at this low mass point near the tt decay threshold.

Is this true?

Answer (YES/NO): YES